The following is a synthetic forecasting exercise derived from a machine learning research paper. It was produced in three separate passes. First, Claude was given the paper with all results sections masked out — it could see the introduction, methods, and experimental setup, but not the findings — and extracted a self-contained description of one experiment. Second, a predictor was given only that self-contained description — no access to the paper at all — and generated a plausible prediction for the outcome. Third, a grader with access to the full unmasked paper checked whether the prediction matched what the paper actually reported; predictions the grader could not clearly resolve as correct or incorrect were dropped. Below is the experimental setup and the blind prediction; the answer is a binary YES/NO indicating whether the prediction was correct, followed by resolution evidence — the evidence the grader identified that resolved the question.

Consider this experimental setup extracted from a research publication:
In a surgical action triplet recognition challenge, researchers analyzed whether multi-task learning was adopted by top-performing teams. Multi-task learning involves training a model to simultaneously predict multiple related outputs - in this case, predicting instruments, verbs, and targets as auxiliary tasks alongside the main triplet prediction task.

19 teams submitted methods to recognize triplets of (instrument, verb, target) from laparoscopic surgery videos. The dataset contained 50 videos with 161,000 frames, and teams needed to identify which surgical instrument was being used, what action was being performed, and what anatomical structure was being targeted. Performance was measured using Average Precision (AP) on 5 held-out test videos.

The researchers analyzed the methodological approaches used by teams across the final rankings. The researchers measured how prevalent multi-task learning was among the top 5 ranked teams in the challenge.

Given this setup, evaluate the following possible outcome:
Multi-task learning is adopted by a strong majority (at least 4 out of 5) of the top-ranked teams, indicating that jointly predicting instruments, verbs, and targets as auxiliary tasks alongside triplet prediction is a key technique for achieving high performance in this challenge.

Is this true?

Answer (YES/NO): YES